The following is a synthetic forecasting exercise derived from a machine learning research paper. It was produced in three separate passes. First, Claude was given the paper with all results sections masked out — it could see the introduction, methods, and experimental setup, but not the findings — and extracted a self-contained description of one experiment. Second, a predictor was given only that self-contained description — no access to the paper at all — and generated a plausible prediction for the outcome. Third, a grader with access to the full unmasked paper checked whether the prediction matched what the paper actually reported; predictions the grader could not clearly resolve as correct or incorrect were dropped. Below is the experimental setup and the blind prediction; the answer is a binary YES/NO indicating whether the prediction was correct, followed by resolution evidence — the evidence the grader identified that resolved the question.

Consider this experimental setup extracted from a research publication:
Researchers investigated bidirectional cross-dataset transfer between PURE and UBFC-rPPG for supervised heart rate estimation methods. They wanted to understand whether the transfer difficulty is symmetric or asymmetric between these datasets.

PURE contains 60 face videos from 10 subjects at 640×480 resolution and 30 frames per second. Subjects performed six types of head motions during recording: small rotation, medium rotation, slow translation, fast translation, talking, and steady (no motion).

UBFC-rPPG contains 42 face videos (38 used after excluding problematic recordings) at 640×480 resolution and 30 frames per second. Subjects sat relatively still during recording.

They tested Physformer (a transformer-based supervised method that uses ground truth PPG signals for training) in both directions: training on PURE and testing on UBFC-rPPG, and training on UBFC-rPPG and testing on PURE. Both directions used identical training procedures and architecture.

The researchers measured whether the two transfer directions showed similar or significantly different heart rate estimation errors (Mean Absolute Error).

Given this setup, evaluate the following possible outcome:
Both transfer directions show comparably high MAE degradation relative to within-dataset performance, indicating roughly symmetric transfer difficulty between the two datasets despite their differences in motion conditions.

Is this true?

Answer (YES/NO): YES